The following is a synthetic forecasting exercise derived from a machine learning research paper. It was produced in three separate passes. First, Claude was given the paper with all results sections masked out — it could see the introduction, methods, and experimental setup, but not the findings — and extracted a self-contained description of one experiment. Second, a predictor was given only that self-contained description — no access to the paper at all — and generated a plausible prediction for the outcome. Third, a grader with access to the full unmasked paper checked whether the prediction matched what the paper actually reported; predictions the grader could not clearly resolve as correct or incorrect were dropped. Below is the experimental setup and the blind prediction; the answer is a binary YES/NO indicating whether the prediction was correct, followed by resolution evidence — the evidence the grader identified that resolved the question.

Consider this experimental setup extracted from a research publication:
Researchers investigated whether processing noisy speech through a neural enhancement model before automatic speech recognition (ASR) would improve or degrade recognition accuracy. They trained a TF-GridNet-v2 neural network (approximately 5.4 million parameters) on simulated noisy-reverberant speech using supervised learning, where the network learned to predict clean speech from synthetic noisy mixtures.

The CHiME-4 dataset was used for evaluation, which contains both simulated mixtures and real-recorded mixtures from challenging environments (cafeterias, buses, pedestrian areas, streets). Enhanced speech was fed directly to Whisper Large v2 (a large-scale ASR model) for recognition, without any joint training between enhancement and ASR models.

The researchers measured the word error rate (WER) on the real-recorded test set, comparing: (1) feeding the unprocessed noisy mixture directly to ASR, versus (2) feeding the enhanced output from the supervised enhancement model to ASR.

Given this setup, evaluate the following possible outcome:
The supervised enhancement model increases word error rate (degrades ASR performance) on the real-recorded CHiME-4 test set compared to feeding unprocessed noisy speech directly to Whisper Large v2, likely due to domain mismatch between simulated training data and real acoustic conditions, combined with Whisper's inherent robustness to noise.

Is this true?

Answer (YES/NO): YES